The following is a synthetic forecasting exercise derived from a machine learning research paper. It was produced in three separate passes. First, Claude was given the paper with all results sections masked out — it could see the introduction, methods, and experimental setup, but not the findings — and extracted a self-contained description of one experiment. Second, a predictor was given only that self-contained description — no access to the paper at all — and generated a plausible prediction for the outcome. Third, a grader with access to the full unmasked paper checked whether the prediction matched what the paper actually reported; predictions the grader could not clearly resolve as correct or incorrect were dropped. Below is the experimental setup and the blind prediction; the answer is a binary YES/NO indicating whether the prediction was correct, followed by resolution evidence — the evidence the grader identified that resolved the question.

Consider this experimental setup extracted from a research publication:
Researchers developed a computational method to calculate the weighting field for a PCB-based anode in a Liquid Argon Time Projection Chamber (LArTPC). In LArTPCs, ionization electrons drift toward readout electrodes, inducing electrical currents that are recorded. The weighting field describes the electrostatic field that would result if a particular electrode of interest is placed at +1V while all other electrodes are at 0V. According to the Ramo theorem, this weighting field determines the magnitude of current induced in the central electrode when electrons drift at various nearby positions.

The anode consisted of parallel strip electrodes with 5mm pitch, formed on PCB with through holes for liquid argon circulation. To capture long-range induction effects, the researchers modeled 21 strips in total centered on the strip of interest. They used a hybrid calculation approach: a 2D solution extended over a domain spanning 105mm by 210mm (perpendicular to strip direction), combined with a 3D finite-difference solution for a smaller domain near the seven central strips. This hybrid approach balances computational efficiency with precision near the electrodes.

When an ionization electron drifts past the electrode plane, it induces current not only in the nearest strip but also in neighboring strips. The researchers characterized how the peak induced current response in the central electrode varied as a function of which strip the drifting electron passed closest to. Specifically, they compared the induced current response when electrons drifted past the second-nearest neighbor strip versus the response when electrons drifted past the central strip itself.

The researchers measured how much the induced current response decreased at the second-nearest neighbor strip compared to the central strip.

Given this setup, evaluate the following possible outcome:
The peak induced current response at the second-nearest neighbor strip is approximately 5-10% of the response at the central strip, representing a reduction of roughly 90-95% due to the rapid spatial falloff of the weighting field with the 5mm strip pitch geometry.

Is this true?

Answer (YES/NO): YES